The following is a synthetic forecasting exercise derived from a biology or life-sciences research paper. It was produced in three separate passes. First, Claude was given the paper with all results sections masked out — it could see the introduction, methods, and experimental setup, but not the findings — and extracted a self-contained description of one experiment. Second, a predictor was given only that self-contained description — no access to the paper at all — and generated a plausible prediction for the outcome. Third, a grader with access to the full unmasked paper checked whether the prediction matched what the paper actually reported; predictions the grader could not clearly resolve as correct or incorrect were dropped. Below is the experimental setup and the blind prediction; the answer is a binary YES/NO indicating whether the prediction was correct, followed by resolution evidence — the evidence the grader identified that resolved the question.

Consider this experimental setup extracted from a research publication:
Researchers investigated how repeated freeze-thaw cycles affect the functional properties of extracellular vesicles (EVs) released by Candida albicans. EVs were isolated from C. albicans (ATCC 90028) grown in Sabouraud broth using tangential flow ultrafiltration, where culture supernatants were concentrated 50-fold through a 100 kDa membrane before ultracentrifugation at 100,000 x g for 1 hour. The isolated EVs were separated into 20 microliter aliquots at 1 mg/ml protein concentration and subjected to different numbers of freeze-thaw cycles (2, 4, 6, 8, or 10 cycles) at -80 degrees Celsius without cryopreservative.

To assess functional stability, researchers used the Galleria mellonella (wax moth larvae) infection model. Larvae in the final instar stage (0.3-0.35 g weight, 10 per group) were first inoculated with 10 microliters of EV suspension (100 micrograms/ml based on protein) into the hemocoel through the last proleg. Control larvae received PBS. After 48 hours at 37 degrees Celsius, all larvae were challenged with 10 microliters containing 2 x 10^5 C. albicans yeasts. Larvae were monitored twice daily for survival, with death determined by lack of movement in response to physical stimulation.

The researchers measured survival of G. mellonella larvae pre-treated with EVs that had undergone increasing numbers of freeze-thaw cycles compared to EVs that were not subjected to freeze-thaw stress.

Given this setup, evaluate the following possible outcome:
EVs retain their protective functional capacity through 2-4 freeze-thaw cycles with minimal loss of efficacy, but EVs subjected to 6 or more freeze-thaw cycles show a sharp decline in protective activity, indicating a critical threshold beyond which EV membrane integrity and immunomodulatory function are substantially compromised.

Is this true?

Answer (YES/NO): NO